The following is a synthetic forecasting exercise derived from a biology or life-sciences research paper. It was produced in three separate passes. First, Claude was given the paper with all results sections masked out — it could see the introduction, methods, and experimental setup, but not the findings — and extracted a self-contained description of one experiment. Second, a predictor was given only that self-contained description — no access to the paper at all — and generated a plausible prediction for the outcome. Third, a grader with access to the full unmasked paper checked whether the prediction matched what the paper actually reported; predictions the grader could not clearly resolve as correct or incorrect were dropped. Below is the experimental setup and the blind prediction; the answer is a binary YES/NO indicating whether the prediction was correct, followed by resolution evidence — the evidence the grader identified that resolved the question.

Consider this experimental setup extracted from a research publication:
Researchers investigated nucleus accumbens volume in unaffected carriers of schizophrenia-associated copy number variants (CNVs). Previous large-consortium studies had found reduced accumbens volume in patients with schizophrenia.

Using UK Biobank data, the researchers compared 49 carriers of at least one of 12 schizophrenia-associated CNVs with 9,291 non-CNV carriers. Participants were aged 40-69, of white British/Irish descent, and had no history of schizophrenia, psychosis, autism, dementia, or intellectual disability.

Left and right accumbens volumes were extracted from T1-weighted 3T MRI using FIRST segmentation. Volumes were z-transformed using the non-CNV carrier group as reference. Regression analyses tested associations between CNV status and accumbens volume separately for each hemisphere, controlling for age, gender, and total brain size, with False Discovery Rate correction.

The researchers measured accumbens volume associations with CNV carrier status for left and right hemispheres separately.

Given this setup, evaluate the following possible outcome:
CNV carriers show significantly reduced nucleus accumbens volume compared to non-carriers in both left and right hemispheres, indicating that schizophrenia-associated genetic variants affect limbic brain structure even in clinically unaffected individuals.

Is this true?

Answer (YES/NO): NO